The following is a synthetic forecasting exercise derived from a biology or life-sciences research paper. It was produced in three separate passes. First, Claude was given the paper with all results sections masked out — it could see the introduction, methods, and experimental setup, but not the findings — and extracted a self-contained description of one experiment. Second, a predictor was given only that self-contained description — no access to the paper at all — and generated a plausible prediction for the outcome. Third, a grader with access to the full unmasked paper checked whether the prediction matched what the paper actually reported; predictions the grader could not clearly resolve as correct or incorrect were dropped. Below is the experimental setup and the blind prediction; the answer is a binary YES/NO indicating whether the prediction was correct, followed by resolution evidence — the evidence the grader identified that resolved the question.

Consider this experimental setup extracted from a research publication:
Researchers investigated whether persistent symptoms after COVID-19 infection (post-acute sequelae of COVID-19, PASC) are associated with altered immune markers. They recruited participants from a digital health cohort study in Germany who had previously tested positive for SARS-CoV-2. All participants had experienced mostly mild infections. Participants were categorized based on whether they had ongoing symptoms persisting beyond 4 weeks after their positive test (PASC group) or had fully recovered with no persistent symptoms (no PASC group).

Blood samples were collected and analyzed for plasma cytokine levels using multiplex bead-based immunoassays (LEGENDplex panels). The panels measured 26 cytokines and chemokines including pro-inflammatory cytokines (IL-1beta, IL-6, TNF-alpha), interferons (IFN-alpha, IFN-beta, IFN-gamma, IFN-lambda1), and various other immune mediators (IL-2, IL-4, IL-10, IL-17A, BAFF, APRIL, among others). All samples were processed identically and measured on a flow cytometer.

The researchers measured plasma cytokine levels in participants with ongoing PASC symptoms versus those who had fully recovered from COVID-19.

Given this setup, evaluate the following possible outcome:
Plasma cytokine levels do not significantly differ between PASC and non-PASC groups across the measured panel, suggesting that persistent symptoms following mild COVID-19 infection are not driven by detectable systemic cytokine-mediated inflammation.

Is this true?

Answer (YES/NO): NO